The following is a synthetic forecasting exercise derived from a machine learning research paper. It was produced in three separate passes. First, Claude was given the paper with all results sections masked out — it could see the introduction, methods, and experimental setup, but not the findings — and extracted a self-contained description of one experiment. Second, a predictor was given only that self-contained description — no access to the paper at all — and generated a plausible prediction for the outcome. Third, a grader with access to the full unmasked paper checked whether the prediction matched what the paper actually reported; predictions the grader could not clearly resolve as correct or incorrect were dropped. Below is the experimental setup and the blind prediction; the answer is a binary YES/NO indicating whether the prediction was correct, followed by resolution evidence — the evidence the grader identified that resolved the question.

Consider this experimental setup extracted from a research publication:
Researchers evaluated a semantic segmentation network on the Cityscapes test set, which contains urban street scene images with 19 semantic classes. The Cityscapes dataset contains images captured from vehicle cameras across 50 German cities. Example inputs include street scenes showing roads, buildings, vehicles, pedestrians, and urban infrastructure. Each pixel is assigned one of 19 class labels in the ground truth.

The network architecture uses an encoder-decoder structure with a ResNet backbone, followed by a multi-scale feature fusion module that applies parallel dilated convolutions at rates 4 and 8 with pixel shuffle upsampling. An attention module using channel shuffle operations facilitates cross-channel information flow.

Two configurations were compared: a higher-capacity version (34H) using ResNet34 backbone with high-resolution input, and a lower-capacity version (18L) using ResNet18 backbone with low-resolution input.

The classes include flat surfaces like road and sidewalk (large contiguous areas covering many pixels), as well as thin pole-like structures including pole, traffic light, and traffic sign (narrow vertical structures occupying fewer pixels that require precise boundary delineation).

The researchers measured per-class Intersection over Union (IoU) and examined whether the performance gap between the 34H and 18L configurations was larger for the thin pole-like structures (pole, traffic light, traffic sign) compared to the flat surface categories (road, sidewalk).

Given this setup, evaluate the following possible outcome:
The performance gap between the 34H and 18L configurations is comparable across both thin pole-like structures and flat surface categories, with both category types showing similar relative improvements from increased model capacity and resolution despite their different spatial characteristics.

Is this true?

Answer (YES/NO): NO